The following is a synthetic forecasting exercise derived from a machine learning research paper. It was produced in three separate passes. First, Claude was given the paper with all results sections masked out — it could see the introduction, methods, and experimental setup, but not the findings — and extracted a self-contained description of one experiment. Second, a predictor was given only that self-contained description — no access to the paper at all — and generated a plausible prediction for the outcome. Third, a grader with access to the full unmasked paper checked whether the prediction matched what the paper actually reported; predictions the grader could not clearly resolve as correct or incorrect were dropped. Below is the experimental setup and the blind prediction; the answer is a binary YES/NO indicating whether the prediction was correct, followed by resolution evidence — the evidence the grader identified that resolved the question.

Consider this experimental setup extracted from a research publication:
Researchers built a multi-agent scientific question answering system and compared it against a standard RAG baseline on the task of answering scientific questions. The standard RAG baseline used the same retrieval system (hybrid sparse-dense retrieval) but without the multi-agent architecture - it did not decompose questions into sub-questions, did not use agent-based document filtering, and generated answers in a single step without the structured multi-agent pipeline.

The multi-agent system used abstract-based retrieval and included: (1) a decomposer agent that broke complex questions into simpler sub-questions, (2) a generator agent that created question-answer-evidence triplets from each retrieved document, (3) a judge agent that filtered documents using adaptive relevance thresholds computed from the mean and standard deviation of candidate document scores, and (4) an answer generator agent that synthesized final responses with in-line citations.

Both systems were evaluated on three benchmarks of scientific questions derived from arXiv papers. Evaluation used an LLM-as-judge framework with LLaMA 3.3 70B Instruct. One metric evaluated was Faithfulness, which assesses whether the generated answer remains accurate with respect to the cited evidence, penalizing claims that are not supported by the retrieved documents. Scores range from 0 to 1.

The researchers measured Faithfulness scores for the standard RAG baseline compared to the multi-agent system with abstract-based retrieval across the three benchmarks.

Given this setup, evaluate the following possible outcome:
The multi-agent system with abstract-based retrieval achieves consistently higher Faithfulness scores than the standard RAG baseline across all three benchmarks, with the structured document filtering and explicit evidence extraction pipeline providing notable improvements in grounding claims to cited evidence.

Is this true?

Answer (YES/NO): NO